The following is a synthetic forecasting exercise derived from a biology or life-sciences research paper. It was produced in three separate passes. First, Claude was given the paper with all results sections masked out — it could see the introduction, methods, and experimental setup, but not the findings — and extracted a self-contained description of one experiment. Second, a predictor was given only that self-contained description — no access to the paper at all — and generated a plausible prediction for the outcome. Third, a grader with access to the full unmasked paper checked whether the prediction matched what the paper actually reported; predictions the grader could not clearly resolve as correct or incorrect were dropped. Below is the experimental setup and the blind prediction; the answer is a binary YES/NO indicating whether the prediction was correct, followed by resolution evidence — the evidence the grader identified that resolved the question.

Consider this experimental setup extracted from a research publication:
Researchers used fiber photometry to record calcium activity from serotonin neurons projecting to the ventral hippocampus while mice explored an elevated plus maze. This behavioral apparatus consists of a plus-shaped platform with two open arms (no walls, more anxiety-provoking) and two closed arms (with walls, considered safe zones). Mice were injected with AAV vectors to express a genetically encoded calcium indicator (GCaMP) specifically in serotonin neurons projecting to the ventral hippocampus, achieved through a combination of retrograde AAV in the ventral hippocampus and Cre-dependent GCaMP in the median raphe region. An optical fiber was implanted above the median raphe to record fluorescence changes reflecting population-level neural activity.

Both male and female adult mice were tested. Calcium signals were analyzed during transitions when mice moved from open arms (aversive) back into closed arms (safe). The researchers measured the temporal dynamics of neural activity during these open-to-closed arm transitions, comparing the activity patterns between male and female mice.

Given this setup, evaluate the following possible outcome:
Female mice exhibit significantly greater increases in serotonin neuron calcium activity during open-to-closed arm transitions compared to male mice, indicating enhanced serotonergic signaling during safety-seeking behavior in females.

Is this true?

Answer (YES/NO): NO